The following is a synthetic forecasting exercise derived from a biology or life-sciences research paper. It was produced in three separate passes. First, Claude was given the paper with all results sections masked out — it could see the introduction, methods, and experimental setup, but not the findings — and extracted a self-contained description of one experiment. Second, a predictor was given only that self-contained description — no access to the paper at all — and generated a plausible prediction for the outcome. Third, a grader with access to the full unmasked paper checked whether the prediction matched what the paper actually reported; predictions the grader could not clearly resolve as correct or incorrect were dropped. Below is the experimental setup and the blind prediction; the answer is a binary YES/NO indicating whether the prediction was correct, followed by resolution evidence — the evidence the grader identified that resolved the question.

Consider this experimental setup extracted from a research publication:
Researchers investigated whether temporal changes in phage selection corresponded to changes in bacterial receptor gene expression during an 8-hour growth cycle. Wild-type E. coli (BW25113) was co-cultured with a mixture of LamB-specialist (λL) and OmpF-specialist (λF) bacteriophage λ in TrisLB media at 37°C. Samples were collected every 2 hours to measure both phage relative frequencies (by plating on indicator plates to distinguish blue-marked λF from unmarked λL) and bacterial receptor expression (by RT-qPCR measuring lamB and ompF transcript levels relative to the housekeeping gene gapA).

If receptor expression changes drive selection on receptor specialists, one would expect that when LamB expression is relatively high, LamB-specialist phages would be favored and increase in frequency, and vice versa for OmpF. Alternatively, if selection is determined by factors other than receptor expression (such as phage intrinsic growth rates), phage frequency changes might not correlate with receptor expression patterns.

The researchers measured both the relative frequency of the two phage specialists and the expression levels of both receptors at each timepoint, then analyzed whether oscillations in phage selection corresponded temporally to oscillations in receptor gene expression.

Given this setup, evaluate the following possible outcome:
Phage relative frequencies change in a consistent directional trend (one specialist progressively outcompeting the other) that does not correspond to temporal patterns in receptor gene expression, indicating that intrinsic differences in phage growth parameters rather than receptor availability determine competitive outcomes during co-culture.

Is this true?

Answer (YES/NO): NO